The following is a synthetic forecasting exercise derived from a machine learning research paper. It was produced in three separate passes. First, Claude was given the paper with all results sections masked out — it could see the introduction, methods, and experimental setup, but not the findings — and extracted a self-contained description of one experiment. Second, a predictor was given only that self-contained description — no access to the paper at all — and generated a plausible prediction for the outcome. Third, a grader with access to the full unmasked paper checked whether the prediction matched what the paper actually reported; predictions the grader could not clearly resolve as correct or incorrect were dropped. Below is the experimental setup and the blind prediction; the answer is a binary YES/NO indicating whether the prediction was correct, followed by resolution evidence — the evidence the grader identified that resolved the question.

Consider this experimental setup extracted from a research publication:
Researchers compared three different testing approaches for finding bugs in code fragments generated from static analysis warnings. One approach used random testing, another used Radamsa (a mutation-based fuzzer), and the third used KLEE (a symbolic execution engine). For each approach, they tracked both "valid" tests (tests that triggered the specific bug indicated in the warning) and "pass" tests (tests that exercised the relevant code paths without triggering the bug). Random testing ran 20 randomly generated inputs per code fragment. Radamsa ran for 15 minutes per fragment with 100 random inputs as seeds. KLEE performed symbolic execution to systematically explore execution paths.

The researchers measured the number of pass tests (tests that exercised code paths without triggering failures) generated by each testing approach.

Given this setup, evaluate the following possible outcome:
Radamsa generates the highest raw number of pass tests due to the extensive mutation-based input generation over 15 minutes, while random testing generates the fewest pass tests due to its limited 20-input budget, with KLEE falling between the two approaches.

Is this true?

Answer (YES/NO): NO